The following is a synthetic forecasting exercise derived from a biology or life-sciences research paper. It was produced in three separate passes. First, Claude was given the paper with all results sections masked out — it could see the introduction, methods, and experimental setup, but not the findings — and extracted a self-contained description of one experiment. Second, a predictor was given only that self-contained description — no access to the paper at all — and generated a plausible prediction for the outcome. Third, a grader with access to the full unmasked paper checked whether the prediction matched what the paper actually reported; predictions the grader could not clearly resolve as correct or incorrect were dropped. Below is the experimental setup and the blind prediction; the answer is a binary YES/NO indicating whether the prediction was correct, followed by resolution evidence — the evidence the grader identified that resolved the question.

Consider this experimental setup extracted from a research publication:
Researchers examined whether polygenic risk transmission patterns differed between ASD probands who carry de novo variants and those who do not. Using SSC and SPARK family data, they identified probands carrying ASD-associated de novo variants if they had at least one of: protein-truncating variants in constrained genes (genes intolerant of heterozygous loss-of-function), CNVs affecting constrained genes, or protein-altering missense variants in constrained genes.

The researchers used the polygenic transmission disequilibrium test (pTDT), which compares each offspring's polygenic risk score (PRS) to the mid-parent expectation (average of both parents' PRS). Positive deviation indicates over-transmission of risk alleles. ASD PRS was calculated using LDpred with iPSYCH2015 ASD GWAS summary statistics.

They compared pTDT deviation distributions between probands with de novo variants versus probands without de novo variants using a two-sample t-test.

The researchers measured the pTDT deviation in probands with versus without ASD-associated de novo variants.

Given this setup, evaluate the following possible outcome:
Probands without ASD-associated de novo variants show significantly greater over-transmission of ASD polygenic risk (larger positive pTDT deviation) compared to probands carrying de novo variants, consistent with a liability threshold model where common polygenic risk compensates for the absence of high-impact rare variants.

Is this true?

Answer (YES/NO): YES